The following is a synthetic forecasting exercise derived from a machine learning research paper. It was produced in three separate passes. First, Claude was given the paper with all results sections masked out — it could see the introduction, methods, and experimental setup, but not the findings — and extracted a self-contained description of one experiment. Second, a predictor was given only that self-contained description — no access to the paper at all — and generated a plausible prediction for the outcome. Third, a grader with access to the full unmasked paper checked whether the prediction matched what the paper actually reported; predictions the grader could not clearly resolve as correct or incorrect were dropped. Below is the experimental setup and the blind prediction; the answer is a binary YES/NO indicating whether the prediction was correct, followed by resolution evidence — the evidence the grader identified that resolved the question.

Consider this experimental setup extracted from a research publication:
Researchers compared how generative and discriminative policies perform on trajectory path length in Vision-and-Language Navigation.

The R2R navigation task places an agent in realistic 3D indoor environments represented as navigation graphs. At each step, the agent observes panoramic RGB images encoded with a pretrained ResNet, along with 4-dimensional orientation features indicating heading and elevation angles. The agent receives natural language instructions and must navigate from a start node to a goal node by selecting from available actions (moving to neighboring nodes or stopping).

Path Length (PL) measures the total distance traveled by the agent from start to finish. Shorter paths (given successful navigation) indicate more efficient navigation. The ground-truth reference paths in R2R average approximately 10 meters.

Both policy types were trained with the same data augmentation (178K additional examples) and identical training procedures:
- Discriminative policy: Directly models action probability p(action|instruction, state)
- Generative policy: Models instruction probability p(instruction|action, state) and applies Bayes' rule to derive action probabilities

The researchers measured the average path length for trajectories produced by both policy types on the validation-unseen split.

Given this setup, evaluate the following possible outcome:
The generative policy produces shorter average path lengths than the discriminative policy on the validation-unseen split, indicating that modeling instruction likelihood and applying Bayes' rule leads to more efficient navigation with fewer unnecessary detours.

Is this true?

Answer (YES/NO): NO